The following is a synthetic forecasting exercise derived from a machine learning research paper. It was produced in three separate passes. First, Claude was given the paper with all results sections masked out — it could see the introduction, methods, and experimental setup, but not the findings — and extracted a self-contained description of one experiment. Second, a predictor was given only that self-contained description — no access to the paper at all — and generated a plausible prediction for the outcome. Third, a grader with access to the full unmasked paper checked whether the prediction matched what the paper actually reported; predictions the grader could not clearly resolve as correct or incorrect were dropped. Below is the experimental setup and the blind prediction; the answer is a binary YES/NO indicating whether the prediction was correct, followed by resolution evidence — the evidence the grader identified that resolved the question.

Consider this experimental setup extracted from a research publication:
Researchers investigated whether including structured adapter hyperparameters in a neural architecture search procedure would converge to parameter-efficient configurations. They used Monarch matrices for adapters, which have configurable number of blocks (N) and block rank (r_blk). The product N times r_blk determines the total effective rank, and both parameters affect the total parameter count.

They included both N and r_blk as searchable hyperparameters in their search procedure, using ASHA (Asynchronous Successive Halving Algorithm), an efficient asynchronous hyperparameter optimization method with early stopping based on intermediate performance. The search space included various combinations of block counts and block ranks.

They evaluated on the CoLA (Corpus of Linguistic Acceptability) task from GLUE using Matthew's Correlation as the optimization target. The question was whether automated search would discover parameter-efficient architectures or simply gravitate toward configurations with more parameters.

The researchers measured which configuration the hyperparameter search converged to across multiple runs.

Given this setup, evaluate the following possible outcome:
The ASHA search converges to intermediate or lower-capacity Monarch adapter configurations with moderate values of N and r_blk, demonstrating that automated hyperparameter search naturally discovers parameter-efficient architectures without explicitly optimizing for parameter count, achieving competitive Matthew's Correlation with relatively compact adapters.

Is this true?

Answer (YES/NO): NO